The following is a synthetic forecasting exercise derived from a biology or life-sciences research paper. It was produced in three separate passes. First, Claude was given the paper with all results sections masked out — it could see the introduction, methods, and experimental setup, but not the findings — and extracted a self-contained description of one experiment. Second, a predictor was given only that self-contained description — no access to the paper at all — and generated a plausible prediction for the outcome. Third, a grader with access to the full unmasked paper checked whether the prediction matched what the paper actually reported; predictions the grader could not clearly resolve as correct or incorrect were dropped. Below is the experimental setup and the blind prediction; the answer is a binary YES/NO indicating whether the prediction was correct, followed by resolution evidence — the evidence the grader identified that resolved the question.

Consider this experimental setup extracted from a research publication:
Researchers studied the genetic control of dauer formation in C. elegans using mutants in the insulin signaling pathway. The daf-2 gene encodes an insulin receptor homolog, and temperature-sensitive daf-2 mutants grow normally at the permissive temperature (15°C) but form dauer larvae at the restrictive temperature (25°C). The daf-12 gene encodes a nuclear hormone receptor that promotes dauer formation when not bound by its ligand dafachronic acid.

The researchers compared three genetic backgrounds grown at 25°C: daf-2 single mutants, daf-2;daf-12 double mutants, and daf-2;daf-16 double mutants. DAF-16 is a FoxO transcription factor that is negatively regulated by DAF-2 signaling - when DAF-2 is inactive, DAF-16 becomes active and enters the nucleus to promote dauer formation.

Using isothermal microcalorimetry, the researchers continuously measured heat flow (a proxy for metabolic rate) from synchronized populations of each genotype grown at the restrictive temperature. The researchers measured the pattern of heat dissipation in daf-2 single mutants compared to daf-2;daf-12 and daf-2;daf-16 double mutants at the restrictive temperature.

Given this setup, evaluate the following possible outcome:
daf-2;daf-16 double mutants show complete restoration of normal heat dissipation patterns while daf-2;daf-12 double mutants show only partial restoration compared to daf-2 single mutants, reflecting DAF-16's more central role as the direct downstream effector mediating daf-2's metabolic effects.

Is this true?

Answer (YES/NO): NO